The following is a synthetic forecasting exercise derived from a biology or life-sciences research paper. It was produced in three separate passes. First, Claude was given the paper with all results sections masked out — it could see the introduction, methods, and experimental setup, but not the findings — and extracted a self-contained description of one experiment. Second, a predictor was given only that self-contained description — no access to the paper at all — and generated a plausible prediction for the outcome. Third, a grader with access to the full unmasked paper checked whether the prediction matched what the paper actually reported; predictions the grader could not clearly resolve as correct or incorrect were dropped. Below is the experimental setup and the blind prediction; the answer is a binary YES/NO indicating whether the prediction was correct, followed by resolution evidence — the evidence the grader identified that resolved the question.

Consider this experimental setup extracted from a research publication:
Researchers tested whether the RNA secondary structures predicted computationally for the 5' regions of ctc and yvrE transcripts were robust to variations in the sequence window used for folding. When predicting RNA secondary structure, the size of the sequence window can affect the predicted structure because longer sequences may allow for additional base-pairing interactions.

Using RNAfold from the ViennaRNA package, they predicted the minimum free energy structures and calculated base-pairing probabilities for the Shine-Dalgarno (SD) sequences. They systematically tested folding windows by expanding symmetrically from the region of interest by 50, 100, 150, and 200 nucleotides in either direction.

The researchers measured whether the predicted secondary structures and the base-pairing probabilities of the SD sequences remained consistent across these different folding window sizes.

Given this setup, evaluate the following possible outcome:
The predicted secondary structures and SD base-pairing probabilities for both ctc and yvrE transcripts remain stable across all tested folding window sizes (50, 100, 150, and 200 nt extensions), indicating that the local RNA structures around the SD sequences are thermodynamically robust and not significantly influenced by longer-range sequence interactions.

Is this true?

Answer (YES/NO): YES